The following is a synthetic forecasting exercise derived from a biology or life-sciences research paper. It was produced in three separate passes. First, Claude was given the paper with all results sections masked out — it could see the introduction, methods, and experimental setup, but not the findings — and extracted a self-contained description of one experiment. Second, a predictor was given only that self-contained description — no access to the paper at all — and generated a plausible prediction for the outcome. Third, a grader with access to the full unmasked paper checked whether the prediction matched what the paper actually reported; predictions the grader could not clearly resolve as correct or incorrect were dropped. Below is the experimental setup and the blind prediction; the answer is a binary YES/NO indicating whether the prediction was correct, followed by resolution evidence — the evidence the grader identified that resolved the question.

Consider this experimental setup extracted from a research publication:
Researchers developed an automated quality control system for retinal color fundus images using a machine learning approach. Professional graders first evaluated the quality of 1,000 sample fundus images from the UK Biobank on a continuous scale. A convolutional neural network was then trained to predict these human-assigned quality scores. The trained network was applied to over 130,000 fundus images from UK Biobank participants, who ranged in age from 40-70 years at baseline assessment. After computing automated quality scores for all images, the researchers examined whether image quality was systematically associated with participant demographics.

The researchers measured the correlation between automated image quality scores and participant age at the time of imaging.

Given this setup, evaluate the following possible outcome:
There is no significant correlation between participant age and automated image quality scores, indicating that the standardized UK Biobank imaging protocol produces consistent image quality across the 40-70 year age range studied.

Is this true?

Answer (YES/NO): NO